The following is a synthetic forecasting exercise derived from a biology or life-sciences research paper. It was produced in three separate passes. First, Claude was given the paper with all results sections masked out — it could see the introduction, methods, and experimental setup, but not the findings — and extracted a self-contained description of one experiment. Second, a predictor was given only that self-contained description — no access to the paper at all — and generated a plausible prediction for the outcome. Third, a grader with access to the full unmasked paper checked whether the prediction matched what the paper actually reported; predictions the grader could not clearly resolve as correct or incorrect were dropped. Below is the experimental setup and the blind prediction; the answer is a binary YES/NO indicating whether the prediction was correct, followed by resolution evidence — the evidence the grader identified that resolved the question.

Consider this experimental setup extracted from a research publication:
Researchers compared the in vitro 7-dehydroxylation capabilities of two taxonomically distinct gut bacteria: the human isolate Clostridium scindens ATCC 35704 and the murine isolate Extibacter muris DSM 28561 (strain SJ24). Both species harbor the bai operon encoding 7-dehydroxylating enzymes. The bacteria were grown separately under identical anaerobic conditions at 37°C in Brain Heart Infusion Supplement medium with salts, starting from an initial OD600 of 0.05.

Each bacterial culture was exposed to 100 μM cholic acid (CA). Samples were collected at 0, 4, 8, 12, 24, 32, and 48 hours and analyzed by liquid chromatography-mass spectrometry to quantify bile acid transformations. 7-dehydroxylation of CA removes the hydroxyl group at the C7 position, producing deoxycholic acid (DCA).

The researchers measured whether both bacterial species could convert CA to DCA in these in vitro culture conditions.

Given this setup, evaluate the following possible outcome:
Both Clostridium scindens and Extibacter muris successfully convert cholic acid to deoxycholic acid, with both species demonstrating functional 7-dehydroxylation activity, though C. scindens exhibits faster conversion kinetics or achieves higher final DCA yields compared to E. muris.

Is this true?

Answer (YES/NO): NO